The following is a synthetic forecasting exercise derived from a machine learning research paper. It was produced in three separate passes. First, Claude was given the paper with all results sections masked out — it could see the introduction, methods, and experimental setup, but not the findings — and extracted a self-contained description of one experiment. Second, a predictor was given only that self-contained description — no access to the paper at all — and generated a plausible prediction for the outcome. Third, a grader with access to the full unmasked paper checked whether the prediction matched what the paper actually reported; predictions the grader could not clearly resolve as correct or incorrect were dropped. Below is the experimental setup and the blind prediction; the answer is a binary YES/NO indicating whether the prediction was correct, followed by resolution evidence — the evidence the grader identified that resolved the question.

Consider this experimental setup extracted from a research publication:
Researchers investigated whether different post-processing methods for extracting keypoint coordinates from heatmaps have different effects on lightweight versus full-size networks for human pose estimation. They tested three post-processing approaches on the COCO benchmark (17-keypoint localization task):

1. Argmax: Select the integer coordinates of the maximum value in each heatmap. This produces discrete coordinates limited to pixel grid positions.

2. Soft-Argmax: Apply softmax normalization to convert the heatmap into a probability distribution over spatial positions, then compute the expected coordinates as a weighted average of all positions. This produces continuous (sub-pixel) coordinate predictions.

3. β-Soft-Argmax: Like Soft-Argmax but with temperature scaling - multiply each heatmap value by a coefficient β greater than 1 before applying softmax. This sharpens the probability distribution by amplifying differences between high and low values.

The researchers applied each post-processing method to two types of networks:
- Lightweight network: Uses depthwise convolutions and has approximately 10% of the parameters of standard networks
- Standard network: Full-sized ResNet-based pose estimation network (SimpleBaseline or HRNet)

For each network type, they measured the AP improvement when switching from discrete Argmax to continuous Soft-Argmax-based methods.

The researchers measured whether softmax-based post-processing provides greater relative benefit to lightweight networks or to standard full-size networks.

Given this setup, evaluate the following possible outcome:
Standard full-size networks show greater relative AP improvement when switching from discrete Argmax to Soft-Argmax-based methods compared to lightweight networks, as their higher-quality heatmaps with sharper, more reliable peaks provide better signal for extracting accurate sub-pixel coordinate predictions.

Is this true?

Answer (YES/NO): YES